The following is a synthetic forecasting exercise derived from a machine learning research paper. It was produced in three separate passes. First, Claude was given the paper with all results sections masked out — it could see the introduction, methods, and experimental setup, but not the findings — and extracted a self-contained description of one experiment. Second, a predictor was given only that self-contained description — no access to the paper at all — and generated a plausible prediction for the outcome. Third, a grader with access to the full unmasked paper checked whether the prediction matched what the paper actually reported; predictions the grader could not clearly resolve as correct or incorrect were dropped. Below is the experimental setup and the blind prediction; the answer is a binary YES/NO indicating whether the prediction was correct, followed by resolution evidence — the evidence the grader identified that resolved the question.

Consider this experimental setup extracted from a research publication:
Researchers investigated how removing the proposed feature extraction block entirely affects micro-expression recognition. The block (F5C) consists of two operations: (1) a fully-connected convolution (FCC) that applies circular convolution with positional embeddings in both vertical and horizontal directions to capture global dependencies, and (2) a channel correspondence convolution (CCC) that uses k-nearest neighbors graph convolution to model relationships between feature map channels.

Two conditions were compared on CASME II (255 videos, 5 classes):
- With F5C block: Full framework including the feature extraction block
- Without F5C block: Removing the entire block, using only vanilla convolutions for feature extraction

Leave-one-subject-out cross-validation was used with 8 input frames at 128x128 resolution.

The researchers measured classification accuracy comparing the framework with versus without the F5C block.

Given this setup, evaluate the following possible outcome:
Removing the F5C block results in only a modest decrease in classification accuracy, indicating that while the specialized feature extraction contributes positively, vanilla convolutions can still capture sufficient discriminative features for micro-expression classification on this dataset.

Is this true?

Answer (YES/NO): NO